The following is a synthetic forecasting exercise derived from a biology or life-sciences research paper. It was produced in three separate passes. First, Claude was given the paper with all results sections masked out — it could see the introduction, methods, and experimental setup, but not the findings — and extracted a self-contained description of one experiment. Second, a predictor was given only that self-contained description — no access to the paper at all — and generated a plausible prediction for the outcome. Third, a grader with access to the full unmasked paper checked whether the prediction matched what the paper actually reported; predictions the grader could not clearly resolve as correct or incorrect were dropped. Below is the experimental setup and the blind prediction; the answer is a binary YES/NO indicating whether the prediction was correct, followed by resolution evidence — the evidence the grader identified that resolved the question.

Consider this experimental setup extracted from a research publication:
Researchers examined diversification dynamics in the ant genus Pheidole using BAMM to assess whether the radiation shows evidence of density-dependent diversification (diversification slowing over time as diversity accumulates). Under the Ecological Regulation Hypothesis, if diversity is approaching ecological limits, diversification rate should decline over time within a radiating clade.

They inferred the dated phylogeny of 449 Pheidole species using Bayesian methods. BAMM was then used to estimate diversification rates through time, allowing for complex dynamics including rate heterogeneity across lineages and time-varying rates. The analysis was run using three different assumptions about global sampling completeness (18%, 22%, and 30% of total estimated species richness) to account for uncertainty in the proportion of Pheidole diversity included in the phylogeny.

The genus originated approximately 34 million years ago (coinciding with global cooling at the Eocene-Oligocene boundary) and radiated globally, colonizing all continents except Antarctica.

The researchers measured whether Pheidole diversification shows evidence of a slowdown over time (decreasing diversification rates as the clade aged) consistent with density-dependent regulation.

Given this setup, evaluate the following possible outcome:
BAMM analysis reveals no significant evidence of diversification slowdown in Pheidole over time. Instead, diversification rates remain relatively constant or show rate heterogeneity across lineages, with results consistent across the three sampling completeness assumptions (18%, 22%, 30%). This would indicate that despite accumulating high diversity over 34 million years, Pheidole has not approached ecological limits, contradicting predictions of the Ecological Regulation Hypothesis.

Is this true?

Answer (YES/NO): NO